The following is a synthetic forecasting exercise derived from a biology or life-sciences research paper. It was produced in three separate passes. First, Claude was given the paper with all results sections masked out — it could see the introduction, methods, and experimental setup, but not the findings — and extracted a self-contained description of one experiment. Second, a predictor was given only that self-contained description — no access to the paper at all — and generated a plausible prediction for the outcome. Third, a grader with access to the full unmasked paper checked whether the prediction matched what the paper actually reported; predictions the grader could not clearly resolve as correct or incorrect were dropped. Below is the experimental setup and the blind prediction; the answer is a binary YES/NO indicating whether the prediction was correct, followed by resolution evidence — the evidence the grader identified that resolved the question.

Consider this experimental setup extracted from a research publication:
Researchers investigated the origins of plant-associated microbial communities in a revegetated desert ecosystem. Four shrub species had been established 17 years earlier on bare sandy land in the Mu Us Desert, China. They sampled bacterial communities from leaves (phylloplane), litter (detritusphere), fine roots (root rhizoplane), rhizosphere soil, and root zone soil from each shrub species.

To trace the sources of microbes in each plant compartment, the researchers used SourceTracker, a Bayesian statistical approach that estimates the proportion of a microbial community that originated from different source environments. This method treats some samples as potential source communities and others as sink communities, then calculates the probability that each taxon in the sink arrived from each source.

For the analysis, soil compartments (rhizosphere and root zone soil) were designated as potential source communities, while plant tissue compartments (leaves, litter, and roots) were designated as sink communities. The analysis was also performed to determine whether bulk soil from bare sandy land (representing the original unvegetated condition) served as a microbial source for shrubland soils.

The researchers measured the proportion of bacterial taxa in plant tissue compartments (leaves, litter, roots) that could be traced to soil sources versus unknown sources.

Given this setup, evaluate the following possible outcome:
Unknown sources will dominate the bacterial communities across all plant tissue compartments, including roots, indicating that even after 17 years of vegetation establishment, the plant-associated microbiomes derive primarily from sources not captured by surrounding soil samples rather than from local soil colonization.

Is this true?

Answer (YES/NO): NO